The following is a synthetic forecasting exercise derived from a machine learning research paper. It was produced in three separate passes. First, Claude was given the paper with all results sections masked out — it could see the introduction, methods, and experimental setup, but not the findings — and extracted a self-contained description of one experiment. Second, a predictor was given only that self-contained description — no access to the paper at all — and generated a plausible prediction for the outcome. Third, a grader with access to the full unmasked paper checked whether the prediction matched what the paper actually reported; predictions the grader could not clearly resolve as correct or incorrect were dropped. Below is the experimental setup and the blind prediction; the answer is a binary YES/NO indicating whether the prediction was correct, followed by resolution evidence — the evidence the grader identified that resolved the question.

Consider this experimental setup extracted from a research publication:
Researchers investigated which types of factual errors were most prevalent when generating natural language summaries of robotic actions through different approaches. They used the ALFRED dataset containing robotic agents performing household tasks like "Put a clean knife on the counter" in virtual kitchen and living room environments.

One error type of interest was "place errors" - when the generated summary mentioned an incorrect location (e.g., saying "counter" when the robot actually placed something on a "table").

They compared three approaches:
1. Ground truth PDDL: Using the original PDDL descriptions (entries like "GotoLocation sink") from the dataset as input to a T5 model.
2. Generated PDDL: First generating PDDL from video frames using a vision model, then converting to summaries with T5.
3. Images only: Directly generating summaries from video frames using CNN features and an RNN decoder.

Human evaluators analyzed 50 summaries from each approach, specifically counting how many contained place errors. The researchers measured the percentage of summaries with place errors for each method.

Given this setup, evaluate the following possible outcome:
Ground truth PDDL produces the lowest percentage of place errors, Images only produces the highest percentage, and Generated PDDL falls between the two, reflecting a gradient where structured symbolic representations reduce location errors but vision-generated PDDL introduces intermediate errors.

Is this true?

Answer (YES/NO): NO